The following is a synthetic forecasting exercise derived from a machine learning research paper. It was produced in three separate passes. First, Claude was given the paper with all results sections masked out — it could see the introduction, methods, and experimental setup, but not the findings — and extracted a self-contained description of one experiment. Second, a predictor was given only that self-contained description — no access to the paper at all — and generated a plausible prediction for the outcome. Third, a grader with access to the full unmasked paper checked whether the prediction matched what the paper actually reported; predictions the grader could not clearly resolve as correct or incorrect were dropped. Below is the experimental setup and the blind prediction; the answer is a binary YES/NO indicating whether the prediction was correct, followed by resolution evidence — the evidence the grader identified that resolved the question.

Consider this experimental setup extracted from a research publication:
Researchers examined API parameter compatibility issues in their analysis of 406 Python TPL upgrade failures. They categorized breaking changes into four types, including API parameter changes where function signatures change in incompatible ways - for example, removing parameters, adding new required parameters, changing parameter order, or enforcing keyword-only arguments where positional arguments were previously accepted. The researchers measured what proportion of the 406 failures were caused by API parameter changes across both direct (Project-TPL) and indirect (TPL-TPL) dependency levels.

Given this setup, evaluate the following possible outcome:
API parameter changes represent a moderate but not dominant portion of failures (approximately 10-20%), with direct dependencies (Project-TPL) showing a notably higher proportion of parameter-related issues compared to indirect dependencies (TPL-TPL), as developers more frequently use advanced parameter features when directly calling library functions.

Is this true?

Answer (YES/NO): NO